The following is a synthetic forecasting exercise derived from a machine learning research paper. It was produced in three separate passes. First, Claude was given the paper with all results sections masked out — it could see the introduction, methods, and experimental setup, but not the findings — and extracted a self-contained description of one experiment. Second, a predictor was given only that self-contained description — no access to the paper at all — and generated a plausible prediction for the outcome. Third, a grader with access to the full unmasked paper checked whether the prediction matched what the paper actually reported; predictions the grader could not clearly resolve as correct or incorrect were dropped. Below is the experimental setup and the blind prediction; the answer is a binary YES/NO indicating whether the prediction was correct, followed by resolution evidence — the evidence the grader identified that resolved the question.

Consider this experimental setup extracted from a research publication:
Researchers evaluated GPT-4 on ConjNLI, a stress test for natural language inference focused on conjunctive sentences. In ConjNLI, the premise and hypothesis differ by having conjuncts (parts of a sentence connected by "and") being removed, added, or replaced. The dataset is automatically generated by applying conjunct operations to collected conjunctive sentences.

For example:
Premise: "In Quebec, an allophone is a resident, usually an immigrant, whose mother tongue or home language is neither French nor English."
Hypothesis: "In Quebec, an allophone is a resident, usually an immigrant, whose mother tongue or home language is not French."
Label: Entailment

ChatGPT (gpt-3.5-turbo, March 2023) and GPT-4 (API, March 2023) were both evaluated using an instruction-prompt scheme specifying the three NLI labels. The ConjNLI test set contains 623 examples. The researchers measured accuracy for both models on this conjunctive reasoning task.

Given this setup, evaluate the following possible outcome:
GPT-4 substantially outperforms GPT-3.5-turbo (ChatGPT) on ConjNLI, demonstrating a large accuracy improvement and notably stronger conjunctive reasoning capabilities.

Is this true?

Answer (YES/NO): YES